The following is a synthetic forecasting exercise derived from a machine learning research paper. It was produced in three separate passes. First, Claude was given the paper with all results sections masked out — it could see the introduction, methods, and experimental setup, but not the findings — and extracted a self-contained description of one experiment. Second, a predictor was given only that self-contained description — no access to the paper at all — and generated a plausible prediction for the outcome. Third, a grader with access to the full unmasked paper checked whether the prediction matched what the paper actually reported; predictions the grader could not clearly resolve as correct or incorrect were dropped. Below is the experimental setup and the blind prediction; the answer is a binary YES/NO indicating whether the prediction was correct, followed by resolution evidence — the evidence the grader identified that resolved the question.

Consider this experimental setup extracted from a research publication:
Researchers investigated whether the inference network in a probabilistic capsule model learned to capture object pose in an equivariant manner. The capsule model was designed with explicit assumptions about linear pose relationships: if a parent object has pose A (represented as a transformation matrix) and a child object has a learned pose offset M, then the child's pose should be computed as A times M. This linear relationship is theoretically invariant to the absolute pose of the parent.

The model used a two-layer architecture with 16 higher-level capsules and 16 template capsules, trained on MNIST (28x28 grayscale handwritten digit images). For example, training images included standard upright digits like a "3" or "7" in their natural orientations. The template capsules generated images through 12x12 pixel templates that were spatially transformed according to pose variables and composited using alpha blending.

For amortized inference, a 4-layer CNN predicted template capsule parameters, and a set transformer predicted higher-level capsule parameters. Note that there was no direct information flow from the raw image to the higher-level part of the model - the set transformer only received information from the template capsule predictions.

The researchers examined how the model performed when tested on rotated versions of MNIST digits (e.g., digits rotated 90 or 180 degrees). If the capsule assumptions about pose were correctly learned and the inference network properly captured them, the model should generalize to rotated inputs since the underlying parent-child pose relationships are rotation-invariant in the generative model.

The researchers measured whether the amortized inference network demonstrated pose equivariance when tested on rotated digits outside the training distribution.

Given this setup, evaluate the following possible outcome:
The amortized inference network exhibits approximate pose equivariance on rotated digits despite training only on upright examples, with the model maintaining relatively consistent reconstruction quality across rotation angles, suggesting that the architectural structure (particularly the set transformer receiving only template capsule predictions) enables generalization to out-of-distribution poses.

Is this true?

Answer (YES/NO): NO